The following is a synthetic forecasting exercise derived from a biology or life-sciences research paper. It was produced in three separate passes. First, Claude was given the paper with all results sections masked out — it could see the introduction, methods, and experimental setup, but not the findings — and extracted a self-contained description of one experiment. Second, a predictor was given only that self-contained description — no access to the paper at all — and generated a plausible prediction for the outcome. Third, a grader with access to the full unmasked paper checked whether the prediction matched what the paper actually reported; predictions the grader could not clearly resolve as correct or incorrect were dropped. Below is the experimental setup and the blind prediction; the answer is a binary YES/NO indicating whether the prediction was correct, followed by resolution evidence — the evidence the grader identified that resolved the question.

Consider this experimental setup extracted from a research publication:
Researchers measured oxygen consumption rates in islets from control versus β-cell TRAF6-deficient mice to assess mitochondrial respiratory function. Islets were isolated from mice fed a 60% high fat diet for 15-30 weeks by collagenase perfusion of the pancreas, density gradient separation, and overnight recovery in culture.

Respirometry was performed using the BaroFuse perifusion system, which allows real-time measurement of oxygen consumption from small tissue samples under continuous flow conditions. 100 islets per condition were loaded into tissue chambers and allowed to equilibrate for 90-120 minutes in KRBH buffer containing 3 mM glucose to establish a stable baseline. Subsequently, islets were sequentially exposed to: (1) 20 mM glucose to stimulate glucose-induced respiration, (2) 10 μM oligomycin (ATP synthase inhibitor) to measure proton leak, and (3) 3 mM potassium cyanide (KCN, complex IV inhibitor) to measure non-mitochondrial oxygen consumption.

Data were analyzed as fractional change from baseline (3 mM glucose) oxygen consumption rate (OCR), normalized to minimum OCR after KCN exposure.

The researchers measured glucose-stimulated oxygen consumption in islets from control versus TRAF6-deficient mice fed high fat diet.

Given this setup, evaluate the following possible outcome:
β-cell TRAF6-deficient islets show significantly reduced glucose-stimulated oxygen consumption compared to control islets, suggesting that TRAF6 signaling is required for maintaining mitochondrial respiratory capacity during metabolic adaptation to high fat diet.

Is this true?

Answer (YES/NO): YES